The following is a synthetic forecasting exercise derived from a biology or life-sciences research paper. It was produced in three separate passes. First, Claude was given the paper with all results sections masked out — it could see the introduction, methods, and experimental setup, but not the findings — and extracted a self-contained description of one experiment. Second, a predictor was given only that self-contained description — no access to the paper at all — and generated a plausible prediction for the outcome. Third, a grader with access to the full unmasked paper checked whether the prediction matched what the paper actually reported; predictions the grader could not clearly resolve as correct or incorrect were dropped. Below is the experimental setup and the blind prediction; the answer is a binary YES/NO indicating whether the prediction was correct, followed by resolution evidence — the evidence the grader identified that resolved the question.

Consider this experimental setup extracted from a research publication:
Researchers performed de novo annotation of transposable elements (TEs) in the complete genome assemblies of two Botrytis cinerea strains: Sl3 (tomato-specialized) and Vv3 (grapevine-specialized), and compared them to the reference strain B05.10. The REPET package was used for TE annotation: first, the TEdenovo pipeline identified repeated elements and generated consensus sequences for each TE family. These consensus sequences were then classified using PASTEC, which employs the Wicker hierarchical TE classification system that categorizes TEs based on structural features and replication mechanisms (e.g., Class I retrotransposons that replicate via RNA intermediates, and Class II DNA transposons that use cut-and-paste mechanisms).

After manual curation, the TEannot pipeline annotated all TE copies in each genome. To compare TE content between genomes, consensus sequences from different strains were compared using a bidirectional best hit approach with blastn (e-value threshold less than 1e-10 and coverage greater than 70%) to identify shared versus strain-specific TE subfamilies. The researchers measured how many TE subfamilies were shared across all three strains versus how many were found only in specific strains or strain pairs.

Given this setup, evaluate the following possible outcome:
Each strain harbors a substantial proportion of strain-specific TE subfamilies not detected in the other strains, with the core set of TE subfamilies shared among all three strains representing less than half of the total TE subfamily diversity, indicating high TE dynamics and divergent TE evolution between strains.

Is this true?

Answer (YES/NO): NO